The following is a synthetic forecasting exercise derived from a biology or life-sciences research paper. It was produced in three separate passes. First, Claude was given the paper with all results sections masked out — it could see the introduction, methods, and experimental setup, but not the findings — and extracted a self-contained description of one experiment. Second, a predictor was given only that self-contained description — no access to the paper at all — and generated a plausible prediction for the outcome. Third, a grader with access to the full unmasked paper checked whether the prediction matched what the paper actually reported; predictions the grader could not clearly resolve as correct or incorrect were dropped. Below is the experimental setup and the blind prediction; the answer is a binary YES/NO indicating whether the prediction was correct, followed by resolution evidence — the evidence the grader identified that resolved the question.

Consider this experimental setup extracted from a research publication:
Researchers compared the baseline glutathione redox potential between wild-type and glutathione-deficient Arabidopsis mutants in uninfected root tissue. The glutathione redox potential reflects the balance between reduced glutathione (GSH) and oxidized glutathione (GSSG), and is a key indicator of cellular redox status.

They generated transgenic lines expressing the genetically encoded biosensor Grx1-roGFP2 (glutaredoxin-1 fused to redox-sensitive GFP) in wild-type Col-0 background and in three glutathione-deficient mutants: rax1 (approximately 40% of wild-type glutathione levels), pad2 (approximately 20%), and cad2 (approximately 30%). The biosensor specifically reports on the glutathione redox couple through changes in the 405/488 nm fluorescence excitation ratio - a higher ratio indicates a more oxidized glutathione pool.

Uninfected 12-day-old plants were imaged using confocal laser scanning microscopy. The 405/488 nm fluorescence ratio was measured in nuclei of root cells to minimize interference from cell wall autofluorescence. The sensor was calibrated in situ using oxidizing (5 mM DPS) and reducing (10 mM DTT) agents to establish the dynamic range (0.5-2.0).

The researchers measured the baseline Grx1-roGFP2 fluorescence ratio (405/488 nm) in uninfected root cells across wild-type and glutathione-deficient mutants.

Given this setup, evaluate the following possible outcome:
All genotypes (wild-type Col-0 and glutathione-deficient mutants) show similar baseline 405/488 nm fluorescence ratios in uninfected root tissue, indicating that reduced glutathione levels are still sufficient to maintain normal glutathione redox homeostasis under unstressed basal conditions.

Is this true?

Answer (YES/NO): NO